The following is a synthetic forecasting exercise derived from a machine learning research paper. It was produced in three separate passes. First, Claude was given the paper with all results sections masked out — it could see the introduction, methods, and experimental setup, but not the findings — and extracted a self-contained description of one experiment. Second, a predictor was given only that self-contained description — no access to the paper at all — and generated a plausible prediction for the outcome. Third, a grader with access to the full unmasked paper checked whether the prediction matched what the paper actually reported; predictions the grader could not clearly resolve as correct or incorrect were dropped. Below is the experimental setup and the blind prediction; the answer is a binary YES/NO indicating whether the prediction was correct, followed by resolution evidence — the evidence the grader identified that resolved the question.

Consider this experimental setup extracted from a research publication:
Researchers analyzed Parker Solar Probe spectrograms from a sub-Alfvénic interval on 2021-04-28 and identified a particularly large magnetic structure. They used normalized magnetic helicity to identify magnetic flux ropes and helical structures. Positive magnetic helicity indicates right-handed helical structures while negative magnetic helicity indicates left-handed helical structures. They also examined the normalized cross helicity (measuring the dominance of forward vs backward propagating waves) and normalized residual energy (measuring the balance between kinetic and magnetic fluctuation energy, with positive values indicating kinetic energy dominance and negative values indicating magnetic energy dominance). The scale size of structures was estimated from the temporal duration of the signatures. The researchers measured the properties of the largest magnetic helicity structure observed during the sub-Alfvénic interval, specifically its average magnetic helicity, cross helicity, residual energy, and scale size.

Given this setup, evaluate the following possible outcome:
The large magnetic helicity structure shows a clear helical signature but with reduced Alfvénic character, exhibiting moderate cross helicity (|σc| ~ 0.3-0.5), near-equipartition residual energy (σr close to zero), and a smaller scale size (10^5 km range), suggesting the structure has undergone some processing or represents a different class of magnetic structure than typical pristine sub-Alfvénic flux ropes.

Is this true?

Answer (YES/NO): NO